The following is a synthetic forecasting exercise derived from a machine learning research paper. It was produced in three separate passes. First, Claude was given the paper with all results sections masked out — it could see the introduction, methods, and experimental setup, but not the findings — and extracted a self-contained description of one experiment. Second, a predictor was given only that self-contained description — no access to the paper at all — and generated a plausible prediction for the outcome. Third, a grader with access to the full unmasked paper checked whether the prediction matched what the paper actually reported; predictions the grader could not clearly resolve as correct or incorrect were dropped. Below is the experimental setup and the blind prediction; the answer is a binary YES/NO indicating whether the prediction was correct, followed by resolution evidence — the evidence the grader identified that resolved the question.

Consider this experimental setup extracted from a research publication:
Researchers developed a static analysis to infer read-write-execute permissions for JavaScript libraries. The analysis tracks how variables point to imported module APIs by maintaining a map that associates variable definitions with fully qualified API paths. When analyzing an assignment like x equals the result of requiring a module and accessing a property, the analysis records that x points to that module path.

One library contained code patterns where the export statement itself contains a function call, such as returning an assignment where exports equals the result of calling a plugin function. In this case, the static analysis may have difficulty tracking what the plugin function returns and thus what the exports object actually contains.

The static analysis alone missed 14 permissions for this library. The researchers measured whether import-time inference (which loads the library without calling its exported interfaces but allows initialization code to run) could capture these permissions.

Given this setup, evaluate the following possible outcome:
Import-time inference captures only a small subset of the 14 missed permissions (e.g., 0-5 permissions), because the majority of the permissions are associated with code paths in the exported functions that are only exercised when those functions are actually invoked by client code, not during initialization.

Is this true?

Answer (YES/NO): NO